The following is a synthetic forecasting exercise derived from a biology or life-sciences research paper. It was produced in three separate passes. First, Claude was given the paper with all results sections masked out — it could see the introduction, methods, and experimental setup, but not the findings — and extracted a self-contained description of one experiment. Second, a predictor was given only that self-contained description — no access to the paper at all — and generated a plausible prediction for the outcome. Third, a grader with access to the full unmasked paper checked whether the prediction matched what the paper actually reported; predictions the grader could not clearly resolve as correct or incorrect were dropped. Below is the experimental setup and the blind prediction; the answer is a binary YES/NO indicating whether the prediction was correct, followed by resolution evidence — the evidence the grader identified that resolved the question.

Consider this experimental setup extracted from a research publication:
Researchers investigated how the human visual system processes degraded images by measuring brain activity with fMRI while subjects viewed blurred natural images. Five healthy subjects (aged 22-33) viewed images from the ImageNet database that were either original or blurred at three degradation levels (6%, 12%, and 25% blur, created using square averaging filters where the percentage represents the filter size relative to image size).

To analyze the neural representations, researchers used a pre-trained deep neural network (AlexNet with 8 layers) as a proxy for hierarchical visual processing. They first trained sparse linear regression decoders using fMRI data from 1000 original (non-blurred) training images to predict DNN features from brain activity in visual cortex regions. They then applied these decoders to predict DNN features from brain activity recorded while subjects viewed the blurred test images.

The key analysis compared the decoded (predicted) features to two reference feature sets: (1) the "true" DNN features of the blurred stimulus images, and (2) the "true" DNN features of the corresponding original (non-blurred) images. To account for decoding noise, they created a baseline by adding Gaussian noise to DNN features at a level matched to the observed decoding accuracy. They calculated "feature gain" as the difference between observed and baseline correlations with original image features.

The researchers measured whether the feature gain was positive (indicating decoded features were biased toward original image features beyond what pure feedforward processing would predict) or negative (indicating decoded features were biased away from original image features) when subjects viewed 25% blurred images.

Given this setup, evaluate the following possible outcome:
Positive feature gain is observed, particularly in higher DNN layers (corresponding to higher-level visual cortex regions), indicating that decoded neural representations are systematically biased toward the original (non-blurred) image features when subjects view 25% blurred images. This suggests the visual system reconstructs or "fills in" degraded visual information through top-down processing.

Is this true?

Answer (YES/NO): YES